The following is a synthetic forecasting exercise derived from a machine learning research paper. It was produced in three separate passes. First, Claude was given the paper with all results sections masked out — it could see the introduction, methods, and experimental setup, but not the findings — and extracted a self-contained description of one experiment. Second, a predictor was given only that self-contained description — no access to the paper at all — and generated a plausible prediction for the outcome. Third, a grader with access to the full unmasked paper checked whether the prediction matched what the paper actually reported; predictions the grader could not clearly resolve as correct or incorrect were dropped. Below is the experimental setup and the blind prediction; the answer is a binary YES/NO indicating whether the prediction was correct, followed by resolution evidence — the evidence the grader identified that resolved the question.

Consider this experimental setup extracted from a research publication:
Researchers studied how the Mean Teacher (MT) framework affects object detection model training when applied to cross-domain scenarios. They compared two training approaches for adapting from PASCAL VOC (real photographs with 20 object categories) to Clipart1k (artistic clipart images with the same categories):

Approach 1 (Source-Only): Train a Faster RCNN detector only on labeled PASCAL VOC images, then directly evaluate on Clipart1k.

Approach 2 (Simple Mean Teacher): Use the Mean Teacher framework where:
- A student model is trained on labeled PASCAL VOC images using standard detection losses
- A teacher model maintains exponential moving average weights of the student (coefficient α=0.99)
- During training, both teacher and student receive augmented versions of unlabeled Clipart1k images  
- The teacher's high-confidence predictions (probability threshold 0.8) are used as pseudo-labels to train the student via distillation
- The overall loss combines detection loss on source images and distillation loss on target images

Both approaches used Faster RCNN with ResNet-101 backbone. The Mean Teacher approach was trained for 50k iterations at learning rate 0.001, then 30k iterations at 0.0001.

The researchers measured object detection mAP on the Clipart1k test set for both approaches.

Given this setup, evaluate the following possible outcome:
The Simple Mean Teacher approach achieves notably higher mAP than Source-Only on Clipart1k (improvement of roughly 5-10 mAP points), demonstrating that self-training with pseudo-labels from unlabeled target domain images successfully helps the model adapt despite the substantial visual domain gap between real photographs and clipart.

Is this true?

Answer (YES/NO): YES